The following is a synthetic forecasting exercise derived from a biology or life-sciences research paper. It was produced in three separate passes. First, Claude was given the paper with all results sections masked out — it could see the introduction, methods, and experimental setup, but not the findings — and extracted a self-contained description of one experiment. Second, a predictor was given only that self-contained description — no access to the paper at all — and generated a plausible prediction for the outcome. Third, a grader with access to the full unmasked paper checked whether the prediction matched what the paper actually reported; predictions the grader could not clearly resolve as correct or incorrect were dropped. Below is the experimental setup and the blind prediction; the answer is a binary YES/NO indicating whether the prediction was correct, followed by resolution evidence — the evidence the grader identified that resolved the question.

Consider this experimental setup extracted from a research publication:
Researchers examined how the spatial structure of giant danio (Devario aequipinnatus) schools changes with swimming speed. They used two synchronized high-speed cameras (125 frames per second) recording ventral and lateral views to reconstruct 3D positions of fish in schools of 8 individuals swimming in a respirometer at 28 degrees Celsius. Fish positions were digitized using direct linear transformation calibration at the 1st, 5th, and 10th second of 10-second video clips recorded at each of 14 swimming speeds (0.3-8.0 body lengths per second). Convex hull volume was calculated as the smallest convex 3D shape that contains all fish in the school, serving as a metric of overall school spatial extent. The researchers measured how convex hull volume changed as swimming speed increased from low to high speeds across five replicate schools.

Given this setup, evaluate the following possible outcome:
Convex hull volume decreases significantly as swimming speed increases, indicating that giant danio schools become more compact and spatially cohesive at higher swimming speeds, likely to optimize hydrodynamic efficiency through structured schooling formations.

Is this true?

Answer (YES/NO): NO